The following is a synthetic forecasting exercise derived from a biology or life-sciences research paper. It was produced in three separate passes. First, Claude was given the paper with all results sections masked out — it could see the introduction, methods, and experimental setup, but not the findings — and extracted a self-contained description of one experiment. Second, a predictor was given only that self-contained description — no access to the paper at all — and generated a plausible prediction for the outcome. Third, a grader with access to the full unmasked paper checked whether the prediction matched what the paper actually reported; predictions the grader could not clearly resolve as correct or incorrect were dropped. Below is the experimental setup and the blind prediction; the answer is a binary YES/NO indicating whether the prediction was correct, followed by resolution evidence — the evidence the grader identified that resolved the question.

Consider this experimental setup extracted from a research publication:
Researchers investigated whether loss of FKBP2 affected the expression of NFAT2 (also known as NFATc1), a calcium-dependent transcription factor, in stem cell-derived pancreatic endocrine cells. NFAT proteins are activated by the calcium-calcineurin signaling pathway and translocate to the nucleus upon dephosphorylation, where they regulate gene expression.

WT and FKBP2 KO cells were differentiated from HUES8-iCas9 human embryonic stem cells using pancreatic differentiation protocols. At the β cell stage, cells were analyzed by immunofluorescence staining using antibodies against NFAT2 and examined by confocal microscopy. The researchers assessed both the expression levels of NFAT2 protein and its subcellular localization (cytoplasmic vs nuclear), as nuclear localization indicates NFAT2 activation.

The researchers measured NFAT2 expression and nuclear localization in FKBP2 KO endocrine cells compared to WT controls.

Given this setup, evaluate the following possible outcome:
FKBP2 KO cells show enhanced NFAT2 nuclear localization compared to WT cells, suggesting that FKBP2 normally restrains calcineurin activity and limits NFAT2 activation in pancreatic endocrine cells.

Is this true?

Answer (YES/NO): YES